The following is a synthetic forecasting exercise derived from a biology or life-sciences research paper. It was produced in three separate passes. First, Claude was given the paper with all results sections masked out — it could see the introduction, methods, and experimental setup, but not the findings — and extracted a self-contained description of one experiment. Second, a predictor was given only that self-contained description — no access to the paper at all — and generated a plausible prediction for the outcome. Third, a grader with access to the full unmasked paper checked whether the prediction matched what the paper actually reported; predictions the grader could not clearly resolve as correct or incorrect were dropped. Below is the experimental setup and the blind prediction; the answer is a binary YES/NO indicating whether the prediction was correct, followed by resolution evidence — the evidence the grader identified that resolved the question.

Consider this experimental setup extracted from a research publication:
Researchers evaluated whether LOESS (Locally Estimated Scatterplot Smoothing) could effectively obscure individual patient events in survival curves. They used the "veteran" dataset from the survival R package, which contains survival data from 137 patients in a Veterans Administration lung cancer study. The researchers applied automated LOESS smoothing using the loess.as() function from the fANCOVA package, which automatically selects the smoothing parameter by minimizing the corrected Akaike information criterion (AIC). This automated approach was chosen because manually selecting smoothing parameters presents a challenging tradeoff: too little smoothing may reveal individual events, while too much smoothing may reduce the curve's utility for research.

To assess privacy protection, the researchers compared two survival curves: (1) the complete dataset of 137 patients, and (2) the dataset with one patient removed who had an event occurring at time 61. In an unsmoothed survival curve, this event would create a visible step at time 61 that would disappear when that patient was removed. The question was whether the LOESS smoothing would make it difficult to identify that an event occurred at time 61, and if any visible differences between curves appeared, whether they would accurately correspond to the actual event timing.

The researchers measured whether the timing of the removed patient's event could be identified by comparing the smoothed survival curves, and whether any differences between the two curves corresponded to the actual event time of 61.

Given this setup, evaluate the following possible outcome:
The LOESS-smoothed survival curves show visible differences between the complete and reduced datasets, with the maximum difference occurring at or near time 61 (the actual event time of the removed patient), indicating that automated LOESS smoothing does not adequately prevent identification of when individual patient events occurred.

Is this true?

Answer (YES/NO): NO